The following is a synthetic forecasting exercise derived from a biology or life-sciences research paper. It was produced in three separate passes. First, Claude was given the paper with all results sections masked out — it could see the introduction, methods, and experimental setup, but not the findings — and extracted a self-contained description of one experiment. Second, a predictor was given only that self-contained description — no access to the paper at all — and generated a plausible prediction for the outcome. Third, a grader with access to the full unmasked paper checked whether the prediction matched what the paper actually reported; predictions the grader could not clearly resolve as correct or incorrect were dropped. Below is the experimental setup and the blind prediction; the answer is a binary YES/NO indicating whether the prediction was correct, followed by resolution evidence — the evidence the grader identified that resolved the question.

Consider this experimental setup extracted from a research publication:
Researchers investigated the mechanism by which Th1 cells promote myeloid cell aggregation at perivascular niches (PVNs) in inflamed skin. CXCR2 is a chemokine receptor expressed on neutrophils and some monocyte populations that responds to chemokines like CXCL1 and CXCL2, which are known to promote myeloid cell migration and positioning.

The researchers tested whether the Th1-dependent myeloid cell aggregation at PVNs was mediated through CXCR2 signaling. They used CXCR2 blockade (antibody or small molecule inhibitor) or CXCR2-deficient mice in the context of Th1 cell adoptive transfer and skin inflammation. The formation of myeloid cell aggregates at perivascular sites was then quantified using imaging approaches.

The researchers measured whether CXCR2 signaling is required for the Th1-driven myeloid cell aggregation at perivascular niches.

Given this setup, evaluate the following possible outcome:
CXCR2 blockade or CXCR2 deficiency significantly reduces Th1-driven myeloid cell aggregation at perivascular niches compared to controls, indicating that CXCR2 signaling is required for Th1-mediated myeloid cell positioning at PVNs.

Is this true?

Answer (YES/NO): YES